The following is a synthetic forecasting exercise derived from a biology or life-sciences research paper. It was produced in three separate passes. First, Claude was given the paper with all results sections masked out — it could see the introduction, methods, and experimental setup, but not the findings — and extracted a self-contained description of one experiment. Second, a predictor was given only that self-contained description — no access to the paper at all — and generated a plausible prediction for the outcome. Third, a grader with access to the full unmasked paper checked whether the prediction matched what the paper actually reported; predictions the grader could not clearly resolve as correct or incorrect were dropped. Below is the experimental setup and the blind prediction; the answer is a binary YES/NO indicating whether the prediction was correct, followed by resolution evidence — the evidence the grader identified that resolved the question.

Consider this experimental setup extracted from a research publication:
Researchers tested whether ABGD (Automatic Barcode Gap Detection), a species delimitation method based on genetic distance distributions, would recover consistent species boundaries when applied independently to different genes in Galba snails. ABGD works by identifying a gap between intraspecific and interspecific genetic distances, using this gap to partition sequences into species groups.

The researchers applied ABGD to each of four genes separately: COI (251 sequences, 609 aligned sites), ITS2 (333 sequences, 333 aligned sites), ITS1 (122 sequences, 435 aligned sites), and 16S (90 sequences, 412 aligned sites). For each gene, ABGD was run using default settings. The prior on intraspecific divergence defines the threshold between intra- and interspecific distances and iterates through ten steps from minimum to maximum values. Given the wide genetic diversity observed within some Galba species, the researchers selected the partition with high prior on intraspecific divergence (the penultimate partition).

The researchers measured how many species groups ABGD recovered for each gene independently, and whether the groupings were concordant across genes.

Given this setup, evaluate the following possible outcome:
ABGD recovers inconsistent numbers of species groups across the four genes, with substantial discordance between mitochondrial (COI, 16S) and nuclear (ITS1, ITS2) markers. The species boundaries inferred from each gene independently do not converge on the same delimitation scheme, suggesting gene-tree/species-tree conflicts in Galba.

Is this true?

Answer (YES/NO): NO